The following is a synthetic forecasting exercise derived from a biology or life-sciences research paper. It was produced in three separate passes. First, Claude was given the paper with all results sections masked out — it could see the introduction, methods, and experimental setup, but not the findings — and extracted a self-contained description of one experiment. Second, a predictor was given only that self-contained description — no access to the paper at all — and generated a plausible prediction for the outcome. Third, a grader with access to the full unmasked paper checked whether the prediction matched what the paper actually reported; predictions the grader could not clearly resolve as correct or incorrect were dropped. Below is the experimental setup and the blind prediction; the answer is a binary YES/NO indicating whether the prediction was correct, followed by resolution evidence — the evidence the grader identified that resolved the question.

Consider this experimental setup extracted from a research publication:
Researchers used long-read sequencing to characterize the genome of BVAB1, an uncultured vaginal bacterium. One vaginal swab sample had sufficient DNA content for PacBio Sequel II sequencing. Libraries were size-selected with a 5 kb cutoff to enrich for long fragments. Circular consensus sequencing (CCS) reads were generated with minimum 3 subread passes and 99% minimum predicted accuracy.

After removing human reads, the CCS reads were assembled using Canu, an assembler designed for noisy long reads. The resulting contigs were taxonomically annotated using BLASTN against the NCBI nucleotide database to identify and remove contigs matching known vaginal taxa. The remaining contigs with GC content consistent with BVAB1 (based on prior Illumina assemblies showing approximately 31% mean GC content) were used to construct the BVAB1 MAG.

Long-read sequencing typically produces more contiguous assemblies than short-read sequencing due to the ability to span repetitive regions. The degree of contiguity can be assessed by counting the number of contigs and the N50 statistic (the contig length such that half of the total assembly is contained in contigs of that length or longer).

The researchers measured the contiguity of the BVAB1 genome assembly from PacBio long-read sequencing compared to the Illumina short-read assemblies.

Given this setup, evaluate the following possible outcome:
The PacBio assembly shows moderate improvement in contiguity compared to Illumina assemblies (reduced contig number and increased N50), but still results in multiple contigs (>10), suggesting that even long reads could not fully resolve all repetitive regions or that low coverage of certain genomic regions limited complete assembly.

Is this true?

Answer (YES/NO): YES